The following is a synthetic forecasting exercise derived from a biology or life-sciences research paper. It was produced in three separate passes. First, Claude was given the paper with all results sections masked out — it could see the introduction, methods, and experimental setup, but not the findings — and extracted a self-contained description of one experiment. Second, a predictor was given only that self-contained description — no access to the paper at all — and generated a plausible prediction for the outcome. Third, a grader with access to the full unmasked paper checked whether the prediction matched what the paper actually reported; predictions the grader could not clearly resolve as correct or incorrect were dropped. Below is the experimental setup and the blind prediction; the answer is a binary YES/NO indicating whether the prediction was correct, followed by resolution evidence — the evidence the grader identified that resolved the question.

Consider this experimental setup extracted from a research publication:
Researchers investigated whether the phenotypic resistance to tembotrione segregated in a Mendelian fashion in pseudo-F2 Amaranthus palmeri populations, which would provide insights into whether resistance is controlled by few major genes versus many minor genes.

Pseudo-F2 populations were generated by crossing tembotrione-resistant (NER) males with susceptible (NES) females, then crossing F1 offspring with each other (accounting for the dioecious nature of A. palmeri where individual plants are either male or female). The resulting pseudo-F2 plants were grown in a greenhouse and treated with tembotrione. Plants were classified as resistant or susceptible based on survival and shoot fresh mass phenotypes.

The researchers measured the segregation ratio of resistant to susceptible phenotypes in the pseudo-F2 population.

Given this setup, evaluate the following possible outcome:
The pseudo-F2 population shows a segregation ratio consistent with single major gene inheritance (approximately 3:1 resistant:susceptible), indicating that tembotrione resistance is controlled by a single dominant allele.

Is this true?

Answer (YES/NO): NO